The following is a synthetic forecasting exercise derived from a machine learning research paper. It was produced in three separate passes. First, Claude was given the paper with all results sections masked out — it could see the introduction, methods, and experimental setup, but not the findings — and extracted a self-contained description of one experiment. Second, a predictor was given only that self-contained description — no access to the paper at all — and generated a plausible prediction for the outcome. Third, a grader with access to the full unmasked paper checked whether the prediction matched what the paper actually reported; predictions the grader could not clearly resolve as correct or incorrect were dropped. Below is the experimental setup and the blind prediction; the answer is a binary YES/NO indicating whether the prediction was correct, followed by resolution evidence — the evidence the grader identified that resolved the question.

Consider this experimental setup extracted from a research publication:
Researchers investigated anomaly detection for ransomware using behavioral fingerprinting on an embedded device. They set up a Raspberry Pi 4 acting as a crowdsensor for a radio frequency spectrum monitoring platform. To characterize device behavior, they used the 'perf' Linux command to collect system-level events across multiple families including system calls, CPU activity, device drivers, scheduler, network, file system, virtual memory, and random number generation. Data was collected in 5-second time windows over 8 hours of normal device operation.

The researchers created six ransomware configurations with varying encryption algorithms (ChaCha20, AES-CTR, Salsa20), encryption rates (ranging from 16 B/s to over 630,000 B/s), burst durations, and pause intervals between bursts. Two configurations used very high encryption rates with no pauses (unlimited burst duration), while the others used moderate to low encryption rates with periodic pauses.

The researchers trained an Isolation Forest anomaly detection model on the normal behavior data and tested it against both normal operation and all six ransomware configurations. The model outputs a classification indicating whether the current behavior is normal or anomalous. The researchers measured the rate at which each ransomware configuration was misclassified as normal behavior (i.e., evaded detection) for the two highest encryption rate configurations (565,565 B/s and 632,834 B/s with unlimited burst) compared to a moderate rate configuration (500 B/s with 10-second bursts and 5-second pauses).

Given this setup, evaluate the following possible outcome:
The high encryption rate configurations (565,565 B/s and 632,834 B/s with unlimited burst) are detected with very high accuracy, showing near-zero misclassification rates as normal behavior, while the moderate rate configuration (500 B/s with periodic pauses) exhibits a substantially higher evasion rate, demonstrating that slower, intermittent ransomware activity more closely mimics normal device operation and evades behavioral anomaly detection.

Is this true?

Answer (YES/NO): YES